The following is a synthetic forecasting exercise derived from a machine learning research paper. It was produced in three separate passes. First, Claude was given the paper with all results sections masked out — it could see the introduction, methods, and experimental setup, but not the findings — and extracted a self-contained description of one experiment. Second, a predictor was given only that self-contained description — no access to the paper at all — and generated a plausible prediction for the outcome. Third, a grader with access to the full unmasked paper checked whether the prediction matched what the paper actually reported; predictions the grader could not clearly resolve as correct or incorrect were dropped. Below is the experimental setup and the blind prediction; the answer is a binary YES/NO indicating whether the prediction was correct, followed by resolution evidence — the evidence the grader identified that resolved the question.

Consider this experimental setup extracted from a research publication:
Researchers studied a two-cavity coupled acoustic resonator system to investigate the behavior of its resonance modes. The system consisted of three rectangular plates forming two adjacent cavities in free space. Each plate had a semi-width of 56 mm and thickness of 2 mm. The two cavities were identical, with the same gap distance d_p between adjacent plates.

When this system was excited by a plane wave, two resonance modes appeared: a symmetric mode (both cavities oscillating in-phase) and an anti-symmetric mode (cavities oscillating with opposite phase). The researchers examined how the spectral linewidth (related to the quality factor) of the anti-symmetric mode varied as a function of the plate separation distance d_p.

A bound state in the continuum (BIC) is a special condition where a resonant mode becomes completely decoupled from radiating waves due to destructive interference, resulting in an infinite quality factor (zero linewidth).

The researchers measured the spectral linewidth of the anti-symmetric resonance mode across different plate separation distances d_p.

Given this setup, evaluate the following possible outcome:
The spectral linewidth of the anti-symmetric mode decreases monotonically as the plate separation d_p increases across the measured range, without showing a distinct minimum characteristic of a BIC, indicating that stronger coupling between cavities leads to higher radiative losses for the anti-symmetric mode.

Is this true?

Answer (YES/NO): NO